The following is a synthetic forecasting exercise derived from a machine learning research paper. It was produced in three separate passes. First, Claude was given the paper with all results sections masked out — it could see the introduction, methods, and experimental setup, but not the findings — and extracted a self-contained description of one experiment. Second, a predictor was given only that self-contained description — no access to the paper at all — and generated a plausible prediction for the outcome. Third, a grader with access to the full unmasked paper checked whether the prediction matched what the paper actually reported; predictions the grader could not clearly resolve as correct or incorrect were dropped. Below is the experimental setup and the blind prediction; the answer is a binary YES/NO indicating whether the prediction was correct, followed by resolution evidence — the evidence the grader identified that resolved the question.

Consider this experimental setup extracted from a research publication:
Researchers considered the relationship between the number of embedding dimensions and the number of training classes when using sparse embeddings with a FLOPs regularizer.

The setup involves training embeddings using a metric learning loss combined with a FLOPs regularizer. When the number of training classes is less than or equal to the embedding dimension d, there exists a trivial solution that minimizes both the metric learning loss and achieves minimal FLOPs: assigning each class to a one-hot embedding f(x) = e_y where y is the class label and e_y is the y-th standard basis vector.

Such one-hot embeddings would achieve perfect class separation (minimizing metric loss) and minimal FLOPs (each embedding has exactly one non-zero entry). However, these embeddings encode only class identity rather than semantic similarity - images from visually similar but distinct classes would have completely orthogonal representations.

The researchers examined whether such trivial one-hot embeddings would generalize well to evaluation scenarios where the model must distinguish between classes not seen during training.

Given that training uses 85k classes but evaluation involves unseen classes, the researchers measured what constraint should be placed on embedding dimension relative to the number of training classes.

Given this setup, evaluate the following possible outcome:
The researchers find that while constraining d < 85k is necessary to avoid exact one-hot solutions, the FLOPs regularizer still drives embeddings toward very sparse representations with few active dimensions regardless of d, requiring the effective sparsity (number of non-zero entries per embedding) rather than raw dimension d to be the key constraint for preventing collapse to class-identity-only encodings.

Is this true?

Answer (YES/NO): NO